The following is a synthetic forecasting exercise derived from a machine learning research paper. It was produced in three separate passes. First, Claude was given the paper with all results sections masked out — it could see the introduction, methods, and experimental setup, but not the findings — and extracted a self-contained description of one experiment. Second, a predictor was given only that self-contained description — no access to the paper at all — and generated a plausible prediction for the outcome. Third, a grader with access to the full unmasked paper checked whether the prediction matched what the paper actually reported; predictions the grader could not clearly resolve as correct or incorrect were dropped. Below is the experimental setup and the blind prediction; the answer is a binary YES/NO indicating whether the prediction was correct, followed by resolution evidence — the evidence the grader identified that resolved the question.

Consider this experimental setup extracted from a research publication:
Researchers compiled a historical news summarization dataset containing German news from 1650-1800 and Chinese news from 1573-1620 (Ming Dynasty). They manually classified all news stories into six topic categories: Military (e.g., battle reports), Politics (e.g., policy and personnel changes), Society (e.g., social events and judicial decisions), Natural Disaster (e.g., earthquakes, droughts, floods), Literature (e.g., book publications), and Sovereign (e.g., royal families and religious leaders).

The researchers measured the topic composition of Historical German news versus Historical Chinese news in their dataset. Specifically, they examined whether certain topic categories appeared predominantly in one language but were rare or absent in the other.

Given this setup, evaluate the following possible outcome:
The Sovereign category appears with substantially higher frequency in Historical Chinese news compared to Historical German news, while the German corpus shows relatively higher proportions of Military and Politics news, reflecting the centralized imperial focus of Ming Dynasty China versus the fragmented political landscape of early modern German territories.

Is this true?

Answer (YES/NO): NO